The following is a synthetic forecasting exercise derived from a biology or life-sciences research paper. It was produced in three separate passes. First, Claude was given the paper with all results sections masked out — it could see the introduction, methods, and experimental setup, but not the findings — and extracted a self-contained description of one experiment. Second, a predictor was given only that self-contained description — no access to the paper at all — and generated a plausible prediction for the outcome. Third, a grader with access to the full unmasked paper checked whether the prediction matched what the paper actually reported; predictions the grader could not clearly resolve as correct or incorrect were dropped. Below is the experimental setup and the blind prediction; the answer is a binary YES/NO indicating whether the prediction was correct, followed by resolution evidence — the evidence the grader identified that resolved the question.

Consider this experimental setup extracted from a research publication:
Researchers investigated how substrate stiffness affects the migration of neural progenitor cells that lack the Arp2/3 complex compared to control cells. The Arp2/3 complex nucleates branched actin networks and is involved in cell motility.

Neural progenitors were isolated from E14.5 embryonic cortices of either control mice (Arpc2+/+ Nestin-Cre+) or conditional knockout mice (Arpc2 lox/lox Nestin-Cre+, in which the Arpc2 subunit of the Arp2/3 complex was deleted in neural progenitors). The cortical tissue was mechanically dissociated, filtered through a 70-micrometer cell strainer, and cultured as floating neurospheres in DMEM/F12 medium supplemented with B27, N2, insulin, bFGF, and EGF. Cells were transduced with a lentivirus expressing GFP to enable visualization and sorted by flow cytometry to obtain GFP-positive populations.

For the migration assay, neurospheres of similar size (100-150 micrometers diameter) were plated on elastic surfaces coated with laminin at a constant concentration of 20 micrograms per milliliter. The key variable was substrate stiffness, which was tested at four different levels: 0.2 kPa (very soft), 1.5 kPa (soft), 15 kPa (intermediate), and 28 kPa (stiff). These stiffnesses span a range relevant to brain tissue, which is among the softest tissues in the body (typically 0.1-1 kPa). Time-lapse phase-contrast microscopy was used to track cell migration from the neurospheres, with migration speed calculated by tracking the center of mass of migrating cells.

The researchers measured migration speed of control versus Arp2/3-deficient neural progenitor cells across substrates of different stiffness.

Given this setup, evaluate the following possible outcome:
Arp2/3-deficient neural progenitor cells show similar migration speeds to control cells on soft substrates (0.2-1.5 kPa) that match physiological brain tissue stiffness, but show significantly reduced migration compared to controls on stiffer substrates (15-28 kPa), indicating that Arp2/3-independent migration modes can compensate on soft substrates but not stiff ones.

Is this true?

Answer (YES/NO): NO